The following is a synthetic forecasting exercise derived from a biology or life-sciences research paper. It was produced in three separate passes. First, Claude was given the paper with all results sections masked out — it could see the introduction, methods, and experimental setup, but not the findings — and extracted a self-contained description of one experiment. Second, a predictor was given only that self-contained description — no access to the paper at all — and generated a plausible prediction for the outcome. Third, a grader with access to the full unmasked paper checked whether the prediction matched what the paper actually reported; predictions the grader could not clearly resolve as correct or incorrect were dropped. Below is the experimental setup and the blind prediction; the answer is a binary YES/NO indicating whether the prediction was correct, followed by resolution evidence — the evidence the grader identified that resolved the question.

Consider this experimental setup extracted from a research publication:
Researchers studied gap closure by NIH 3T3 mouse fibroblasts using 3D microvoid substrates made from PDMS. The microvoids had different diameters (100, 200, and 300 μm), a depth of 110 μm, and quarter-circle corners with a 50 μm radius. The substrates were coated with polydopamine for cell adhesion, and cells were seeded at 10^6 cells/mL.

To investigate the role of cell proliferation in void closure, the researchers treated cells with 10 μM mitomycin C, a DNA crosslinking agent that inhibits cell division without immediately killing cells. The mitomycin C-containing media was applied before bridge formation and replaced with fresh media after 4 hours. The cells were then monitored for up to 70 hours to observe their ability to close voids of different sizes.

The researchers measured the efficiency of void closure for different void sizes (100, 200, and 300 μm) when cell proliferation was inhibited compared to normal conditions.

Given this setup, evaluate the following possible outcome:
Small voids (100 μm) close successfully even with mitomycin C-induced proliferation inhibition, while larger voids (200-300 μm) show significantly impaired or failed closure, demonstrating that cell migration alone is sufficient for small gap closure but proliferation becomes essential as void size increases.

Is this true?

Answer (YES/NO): YES